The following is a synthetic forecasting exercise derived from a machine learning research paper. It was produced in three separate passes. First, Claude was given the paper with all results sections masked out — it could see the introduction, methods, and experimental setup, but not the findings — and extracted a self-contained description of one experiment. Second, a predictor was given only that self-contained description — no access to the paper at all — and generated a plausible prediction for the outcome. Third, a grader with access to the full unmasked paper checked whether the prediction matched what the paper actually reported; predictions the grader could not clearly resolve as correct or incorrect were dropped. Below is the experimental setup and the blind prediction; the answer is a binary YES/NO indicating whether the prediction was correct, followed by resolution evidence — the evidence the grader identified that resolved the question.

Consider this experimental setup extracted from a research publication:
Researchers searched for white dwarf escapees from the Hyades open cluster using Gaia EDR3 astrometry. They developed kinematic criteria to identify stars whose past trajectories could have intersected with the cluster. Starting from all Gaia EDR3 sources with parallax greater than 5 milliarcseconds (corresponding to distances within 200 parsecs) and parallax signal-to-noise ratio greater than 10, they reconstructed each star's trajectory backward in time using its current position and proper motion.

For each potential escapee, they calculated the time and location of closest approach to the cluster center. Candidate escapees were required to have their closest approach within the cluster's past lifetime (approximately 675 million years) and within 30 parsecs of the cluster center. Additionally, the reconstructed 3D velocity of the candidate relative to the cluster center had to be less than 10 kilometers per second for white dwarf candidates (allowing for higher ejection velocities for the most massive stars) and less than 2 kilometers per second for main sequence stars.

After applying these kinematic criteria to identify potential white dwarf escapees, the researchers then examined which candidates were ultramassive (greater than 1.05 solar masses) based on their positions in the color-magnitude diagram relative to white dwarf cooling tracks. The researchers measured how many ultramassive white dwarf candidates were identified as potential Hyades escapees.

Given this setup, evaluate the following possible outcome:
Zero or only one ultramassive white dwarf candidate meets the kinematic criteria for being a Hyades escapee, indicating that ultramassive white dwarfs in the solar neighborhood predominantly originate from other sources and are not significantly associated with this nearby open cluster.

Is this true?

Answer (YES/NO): NO